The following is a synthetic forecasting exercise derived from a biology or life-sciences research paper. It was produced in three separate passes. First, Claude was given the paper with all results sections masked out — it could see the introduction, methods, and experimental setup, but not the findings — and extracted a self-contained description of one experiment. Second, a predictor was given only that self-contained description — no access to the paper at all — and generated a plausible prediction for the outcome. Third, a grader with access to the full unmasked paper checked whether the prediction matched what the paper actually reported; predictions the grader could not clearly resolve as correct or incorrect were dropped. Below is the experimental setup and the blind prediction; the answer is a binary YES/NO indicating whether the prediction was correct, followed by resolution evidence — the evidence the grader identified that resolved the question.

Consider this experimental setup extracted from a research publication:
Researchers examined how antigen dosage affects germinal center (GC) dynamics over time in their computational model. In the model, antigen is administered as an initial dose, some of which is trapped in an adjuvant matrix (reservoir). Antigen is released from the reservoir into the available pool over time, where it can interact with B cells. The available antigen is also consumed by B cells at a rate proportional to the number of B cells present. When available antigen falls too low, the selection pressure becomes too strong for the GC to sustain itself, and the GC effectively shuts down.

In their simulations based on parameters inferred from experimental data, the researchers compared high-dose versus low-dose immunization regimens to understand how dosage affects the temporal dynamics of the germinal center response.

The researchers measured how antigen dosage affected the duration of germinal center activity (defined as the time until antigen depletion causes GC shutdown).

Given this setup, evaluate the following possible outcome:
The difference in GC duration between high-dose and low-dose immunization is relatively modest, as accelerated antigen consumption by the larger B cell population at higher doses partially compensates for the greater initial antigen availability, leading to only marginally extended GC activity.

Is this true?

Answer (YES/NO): NO